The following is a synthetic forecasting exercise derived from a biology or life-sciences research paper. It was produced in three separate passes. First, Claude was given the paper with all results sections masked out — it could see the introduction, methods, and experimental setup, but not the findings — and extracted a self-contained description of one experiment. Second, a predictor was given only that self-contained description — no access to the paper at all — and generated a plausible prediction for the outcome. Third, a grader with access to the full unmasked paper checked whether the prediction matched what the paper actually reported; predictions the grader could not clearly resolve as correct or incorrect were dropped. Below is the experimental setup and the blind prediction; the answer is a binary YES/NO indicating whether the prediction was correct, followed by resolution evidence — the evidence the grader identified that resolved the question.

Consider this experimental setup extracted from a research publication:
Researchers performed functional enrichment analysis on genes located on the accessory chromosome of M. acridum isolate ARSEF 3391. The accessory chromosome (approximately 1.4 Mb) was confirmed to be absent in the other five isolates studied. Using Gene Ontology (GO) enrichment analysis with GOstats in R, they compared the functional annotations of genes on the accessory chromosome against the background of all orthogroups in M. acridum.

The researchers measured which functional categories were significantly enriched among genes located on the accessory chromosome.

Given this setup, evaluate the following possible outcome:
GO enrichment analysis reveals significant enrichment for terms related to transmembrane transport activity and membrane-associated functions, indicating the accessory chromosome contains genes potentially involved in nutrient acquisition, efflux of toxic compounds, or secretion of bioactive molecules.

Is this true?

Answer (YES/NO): NO